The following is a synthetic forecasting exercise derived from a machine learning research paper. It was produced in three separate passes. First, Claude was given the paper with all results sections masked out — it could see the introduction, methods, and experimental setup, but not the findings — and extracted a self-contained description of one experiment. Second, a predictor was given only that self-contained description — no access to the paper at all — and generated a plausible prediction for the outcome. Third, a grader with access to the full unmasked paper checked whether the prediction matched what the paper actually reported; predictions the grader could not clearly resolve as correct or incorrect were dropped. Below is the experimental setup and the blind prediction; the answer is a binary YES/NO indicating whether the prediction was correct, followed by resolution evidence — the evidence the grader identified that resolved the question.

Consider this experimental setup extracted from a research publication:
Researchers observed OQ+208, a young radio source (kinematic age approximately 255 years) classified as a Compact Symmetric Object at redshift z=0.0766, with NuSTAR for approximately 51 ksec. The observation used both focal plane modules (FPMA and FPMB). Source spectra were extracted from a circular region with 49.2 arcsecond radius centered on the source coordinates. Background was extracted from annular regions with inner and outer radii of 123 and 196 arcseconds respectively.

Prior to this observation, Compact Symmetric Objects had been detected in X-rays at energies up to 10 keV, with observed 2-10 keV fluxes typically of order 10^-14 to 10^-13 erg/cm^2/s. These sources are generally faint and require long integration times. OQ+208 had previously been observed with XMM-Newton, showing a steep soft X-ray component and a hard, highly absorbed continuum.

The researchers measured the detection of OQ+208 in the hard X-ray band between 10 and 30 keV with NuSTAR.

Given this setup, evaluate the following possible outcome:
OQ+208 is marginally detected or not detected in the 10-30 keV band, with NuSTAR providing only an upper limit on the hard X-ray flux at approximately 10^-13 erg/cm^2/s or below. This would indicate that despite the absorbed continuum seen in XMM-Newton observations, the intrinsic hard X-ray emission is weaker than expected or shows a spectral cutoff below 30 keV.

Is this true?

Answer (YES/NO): NO